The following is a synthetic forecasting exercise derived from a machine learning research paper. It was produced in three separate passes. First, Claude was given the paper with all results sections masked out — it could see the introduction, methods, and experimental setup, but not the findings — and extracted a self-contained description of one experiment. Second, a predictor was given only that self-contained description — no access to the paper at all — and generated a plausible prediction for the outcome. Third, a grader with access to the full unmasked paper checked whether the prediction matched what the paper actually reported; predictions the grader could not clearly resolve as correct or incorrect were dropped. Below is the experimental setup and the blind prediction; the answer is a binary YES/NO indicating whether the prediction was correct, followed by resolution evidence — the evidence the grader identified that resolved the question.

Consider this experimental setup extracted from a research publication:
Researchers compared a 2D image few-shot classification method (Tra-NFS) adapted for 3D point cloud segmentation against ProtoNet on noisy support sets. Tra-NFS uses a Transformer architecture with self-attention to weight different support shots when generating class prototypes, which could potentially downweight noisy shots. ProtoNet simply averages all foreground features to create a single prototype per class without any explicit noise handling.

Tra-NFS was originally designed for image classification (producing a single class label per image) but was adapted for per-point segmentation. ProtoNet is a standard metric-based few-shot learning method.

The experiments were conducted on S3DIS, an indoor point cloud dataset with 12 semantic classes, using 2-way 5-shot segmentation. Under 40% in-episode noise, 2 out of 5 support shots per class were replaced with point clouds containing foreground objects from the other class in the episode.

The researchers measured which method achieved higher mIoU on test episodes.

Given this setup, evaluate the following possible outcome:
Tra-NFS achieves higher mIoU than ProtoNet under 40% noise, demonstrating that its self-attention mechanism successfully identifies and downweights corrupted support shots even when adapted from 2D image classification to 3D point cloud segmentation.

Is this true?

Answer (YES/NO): NO